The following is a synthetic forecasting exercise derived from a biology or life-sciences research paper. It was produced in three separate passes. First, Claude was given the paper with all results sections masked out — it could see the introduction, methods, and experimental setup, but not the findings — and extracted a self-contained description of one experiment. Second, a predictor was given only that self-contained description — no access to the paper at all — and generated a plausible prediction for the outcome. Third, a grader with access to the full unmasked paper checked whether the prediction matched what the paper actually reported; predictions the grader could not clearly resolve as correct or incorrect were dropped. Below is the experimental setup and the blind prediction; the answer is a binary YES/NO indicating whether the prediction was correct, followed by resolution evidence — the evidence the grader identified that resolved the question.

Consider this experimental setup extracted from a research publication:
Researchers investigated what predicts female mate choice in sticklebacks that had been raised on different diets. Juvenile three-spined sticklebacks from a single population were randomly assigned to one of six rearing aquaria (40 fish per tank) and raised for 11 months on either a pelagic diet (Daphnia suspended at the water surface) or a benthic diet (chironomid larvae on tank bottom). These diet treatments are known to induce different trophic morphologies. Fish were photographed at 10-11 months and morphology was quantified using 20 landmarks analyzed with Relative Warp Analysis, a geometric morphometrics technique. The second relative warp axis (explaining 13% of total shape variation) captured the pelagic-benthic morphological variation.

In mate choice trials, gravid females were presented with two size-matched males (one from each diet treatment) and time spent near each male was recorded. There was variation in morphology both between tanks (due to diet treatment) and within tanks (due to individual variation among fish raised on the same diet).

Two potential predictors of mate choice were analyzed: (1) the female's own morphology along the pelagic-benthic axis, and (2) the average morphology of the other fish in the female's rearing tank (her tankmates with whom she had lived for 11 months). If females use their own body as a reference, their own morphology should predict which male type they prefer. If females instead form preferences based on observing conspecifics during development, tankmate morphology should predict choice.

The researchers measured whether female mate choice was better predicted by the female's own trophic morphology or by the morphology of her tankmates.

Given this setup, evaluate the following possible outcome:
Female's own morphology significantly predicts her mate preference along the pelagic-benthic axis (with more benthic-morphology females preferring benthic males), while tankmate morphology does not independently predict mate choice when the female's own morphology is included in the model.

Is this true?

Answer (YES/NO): NO